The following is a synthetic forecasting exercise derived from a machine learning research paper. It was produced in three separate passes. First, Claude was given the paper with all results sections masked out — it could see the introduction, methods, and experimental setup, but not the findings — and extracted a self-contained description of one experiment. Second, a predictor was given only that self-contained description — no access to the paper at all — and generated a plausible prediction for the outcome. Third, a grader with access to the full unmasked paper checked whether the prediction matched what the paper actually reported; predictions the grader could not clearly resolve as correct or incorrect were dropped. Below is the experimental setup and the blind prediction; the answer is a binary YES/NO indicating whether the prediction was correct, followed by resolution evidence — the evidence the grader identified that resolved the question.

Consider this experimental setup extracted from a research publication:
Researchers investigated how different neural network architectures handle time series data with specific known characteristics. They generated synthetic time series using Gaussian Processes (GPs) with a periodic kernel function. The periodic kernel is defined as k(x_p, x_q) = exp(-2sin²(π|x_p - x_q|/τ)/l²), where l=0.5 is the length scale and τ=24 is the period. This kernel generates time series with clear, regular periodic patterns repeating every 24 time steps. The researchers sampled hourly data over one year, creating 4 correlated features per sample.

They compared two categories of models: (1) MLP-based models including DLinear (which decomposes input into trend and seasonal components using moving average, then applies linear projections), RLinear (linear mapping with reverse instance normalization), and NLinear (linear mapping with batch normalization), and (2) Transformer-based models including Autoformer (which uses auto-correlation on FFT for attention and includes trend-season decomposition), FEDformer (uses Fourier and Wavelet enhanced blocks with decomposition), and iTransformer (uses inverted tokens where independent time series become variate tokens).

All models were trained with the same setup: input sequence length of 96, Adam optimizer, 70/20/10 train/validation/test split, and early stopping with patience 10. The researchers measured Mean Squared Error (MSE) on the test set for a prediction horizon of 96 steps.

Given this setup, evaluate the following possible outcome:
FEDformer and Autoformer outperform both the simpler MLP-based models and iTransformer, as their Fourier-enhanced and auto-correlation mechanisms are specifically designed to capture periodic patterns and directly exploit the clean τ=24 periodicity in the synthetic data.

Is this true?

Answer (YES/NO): NO